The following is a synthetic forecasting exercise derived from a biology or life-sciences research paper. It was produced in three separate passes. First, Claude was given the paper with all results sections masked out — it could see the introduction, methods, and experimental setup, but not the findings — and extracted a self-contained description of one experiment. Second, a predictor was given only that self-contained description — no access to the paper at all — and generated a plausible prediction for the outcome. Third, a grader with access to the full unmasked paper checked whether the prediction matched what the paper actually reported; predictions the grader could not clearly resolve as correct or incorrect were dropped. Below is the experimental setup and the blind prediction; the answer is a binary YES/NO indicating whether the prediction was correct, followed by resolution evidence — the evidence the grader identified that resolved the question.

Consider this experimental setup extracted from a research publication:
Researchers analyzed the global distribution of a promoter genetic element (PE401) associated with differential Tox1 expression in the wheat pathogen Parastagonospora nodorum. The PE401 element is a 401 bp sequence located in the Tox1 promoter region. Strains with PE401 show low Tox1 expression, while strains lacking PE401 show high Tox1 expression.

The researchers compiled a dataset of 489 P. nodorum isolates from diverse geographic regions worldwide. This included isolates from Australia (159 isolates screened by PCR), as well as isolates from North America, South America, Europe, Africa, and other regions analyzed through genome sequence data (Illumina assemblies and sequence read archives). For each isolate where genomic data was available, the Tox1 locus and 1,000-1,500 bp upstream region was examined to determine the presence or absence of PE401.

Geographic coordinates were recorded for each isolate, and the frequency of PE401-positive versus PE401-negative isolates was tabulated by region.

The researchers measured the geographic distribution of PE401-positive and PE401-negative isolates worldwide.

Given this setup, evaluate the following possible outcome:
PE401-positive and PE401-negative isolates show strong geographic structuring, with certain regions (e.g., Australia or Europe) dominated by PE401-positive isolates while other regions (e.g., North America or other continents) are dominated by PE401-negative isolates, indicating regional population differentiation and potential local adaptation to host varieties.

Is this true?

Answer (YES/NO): NO